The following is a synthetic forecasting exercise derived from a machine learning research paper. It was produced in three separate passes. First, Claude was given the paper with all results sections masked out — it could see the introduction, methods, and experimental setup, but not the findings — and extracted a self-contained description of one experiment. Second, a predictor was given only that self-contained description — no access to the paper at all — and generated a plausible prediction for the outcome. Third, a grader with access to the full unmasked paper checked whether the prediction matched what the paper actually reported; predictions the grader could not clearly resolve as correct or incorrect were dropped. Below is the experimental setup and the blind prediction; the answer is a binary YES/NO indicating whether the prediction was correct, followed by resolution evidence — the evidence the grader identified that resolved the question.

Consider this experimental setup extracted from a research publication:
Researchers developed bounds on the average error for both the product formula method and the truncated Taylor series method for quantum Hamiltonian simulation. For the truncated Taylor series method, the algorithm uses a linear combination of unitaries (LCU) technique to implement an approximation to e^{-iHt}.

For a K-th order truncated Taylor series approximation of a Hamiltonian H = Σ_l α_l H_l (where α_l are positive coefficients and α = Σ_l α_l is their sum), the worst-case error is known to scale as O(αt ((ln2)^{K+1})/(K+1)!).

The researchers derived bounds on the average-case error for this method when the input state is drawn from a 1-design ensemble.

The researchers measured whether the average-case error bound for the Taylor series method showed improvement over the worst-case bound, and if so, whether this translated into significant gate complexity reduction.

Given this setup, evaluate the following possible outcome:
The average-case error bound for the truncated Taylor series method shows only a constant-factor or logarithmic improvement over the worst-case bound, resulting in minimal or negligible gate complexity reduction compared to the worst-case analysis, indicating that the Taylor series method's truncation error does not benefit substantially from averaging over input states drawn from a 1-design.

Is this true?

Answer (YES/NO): NO